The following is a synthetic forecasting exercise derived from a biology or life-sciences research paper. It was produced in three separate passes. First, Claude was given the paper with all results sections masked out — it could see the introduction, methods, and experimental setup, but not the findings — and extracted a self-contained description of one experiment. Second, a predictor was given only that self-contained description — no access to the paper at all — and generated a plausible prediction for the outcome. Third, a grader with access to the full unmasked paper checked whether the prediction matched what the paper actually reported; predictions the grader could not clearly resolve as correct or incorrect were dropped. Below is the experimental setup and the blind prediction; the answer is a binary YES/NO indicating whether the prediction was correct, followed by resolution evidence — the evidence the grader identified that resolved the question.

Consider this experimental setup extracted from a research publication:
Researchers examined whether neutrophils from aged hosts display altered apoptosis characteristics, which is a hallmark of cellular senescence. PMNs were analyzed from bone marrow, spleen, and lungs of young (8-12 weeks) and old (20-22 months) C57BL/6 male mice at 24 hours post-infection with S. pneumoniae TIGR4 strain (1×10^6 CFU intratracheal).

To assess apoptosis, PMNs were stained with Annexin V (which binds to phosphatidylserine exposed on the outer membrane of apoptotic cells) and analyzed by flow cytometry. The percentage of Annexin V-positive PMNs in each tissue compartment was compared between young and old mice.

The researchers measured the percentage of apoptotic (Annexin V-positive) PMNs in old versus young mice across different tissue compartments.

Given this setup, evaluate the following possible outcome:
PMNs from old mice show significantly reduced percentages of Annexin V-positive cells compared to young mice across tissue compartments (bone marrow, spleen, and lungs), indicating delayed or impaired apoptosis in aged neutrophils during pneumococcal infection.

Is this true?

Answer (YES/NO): NO